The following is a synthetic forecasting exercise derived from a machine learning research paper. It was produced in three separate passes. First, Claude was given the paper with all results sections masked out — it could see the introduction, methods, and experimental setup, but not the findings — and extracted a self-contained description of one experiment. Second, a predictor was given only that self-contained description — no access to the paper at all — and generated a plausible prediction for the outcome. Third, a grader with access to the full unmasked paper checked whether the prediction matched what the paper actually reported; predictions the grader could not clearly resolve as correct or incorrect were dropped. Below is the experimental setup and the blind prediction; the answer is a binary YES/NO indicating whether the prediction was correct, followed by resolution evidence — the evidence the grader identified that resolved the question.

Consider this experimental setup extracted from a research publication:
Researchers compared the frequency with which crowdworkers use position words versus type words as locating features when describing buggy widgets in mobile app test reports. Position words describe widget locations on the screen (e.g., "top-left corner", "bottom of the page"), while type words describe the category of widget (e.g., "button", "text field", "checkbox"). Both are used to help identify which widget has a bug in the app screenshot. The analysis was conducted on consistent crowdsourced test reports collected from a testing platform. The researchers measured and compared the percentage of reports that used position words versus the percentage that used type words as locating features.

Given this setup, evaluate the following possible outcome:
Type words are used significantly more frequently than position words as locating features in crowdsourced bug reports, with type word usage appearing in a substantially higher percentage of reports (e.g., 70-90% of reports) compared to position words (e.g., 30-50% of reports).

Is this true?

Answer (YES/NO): NO